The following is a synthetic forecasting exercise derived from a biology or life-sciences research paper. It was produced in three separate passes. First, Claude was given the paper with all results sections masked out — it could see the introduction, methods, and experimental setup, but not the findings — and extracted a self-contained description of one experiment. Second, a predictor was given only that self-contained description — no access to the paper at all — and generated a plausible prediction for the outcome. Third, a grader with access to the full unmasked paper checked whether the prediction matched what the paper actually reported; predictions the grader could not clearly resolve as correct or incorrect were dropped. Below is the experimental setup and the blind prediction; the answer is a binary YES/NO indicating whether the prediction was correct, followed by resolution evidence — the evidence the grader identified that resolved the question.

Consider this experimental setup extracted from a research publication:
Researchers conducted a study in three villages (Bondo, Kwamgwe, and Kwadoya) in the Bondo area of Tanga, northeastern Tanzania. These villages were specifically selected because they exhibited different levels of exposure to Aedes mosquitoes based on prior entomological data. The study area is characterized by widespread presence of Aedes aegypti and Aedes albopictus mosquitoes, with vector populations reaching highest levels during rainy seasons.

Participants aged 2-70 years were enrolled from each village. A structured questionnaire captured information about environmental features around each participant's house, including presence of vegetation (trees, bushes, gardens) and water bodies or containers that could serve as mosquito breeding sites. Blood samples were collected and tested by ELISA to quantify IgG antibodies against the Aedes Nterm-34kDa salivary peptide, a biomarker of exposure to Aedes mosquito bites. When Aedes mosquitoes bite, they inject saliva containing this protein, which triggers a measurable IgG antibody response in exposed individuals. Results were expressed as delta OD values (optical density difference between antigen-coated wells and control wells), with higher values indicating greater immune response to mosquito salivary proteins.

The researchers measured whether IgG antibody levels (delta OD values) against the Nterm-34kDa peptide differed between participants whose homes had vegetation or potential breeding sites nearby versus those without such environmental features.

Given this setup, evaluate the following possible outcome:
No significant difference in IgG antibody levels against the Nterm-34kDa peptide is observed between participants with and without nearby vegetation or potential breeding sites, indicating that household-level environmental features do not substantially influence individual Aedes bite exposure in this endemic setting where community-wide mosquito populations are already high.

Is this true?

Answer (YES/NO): NO